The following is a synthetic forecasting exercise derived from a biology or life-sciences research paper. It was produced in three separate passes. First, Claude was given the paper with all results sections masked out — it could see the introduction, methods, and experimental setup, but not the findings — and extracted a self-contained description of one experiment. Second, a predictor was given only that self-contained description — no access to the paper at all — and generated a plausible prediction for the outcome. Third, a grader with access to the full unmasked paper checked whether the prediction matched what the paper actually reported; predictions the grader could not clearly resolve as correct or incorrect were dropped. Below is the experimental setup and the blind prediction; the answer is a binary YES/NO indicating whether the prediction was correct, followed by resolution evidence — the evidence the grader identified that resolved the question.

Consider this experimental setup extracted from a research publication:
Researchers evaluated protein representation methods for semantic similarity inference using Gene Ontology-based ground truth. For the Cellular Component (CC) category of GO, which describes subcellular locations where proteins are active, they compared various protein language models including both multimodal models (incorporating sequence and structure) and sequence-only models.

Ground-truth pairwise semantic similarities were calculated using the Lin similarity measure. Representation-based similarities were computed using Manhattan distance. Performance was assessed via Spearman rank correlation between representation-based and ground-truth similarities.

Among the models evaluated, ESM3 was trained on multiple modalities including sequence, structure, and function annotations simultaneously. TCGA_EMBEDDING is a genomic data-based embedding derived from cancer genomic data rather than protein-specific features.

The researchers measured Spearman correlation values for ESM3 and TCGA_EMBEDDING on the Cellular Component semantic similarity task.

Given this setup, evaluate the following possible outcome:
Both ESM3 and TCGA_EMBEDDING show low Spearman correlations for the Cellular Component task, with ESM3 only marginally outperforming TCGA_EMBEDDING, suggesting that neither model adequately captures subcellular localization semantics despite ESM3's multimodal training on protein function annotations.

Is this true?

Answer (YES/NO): NO